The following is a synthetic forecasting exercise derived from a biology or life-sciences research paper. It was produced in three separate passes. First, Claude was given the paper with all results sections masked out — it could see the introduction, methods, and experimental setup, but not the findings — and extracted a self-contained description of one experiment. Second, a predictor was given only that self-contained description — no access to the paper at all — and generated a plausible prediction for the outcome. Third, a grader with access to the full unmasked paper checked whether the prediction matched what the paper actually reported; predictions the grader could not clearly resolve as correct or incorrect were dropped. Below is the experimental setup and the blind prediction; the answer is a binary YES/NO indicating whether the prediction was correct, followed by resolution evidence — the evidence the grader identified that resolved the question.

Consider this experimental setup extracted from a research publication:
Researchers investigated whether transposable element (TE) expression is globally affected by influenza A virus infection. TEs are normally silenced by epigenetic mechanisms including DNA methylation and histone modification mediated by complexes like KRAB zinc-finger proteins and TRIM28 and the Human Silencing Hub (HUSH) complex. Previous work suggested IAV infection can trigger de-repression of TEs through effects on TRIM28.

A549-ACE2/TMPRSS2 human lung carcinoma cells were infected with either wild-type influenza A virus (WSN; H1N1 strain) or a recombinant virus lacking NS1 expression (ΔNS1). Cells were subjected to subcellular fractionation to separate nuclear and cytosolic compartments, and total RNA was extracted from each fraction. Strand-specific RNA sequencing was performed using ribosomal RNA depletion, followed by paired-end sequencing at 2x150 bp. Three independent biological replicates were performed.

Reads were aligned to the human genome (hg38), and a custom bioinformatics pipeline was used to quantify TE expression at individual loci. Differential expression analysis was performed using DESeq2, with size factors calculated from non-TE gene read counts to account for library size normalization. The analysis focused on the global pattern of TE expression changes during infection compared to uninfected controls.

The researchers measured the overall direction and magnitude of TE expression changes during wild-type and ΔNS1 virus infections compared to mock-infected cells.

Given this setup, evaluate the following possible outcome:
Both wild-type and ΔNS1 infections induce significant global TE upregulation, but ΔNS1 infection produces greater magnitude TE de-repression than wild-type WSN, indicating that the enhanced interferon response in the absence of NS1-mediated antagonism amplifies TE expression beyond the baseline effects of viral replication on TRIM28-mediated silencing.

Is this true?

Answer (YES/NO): NO